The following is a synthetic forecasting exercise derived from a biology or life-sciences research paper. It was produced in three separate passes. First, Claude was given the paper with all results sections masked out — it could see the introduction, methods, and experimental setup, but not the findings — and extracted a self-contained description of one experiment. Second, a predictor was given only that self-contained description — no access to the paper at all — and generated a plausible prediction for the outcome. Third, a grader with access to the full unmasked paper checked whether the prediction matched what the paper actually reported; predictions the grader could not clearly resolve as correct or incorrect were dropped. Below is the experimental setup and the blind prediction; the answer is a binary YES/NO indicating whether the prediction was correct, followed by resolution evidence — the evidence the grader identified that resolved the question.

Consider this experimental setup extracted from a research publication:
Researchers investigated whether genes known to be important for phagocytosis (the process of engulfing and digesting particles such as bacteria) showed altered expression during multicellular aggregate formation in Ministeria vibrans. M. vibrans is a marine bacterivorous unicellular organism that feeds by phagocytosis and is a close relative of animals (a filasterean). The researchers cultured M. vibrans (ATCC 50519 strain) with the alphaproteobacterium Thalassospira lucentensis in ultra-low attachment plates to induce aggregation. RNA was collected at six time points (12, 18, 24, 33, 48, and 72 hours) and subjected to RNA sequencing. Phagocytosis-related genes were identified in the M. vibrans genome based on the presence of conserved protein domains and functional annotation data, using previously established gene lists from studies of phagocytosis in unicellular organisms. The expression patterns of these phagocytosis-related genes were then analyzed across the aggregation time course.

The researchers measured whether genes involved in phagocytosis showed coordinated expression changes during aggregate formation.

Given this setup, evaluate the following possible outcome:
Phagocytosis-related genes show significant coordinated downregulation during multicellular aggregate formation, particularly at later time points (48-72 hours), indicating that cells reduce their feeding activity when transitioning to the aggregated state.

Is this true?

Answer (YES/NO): NO